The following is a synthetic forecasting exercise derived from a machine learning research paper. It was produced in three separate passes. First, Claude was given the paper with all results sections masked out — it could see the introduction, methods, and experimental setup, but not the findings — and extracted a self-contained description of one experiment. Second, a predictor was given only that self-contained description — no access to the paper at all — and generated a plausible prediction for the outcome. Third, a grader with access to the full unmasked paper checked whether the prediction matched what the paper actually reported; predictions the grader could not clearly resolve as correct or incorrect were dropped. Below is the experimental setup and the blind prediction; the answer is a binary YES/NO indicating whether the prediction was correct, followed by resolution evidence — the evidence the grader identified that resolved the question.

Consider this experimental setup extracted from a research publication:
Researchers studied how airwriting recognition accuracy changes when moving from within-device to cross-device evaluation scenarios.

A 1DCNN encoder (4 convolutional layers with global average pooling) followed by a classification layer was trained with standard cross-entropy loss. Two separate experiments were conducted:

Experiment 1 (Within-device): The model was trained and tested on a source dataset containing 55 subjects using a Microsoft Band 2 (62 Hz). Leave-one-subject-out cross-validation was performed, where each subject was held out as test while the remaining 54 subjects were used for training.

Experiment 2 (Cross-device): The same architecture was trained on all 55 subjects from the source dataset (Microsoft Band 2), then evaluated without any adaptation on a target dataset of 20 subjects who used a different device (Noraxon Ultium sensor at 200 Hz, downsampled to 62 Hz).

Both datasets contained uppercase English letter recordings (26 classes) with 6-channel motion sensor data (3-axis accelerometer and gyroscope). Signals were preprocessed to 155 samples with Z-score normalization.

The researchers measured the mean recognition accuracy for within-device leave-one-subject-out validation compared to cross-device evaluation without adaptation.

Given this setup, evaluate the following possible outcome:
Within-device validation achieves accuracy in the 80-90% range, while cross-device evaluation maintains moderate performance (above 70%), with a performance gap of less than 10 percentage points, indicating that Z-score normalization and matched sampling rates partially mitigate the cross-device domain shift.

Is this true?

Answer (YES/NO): YES